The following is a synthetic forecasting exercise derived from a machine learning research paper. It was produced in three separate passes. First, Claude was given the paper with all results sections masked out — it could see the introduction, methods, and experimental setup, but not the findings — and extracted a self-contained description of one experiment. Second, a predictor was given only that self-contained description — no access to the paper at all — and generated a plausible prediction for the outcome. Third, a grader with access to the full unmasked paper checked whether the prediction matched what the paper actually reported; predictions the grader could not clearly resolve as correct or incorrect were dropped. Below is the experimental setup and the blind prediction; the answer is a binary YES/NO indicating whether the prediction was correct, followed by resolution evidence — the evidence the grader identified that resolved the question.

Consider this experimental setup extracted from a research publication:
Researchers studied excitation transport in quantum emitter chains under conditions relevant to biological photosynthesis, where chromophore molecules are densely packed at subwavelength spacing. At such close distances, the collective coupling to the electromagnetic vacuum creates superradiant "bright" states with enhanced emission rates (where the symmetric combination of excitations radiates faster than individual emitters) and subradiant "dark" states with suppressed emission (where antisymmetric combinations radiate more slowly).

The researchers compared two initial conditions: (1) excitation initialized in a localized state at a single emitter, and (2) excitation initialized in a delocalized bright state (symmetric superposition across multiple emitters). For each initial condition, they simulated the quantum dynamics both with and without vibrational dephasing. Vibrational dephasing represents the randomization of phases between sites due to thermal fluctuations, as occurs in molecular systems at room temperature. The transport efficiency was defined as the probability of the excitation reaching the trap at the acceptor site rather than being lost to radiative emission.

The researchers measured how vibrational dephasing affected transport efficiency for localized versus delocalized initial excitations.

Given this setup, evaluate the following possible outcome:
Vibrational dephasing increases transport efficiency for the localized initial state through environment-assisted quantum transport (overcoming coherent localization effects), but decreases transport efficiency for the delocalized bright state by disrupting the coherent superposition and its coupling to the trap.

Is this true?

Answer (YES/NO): NO